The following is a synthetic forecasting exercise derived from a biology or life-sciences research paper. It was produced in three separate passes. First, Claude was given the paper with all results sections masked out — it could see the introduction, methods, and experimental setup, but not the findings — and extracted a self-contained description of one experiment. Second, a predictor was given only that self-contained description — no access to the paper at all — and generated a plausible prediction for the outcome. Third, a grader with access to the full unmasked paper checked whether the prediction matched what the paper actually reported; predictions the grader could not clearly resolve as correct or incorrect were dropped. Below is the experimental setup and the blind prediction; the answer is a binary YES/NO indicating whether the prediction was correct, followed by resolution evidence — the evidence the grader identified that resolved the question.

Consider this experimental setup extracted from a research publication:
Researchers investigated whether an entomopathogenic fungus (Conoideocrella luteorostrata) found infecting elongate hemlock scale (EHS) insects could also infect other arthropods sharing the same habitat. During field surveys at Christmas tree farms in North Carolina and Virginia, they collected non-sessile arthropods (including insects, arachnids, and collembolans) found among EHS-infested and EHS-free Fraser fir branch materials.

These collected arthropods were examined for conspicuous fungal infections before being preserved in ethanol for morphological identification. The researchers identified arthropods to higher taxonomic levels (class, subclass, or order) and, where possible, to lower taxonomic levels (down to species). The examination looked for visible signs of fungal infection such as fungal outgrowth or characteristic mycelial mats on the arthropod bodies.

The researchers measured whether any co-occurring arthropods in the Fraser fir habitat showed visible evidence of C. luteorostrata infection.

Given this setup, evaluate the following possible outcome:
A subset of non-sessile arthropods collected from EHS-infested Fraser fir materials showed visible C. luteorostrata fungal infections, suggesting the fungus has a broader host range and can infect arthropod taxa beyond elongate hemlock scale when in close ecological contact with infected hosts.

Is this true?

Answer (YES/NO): NO